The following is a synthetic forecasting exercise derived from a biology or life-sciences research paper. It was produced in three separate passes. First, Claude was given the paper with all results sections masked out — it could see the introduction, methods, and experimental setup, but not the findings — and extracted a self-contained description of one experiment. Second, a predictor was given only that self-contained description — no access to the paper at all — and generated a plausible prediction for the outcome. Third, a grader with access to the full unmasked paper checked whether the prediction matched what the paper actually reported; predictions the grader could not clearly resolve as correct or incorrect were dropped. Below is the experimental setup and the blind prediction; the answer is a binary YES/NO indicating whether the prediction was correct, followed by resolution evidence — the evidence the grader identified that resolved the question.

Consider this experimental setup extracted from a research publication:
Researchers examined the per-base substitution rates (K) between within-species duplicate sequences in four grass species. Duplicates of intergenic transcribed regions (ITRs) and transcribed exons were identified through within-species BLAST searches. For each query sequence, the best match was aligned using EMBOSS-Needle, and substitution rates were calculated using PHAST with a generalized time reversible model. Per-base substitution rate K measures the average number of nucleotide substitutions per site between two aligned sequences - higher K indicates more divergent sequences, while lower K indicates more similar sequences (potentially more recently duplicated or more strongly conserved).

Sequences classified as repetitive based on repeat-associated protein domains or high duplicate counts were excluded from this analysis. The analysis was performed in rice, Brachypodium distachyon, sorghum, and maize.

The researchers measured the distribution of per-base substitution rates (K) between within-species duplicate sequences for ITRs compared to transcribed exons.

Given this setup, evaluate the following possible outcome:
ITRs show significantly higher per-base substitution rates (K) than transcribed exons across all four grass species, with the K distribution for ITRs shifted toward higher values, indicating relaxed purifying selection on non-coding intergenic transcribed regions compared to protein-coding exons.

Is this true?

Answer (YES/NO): NO